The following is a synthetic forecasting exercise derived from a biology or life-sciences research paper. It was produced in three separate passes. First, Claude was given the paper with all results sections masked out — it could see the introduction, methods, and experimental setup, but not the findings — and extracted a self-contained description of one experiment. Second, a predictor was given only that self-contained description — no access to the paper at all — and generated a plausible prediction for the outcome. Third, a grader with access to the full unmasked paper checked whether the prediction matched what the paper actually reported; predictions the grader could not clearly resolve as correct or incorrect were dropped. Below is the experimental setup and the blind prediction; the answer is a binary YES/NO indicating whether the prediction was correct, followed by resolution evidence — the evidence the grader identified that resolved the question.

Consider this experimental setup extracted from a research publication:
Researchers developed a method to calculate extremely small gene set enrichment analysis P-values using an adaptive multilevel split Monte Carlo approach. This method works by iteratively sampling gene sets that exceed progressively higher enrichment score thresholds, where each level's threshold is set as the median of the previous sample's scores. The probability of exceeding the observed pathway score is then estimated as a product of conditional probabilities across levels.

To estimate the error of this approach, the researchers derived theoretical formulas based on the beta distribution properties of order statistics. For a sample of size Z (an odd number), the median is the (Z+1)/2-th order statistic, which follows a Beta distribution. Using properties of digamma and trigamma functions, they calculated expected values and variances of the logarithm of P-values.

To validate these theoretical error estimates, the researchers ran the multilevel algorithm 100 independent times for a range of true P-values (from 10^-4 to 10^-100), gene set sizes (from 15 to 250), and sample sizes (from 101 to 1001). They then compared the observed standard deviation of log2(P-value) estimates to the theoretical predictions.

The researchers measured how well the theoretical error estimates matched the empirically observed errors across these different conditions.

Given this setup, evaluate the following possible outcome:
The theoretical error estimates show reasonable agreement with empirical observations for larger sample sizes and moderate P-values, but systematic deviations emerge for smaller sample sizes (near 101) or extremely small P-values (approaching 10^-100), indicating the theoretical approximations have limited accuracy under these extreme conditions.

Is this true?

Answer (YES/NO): NO